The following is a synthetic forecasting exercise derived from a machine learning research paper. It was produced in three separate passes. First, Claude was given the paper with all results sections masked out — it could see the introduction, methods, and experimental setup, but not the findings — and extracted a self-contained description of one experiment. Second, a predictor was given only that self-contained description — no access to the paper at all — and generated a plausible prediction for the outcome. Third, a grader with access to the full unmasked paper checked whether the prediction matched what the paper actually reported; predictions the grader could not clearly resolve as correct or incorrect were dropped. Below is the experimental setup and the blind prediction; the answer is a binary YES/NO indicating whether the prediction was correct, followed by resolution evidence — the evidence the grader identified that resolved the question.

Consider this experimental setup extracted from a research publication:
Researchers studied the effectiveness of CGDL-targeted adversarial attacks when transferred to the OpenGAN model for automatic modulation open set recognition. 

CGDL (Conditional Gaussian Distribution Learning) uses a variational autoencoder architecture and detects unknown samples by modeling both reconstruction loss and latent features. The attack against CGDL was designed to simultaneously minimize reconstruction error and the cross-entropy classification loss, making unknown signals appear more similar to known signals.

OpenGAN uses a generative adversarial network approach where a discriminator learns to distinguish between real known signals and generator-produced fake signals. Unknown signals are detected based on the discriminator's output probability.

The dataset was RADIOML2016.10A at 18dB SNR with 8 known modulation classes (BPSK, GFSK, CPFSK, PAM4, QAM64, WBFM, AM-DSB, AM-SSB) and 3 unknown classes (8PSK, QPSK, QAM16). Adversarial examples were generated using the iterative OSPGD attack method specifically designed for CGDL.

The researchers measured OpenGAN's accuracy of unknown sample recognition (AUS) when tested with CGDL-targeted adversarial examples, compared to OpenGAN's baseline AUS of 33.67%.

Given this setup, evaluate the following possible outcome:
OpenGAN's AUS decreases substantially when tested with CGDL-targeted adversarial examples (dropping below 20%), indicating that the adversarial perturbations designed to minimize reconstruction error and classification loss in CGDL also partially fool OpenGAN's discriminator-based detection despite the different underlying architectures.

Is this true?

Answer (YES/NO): NO